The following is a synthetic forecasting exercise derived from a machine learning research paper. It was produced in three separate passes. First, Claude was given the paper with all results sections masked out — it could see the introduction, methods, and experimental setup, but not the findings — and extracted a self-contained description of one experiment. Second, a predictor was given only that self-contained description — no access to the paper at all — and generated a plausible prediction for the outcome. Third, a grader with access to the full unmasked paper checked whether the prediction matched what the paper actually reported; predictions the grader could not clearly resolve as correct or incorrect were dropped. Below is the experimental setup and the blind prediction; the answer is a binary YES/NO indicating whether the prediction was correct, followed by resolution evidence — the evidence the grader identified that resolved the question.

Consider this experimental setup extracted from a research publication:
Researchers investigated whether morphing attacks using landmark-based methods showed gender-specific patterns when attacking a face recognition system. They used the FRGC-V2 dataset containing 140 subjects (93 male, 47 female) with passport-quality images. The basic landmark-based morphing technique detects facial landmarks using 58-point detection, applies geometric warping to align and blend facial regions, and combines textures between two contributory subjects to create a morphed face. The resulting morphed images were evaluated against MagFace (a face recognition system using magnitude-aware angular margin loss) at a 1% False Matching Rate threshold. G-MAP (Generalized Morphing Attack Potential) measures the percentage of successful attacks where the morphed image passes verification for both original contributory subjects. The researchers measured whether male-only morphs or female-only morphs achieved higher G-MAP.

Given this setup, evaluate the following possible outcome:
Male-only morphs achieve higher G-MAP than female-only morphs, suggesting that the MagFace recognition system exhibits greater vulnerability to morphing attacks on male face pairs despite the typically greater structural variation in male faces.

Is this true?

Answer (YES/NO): NO